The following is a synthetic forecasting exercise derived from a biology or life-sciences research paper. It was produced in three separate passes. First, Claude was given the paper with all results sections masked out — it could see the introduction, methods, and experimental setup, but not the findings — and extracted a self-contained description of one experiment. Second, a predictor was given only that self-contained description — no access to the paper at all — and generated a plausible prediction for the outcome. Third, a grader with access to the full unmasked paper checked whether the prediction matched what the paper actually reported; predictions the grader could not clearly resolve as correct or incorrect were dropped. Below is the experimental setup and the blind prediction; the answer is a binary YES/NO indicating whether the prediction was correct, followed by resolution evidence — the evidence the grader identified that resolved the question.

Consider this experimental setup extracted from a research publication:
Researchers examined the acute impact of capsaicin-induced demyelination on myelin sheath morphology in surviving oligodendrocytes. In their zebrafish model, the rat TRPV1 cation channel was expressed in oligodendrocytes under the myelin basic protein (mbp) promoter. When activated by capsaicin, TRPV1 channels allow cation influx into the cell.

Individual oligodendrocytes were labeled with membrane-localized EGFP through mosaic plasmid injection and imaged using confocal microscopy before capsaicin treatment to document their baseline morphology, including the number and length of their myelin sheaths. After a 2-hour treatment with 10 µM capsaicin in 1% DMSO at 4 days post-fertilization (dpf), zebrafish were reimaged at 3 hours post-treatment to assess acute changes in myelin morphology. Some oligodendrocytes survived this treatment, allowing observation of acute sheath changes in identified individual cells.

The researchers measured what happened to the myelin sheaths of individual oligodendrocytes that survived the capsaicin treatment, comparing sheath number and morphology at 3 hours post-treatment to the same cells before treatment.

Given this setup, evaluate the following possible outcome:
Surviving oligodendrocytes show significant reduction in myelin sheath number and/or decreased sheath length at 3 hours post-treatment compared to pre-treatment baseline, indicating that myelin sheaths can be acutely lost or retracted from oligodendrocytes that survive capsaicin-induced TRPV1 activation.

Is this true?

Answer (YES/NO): YES